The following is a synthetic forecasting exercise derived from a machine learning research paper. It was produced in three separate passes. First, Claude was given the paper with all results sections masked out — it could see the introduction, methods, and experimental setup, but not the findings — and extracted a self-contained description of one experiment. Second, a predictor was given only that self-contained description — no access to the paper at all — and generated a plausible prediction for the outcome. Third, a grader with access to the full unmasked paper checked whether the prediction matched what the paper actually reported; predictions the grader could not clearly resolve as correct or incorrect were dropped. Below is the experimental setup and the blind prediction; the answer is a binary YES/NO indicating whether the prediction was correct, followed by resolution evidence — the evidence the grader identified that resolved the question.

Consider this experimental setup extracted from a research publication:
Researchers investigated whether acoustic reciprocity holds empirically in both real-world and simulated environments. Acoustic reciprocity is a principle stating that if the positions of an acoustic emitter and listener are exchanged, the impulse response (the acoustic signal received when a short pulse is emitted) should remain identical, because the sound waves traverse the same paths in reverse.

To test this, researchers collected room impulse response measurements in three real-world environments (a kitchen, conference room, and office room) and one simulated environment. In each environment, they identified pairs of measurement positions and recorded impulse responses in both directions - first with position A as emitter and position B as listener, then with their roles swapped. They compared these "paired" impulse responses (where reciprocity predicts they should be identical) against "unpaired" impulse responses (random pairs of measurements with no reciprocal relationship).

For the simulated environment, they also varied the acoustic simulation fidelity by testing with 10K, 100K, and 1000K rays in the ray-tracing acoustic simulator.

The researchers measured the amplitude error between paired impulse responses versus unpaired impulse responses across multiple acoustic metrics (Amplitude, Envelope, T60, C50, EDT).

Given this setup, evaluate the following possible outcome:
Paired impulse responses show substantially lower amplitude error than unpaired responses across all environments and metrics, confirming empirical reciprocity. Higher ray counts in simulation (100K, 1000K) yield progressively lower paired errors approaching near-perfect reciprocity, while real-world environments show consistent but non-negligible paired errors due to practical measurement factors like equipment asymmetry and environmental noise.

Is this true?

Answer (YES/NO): YES